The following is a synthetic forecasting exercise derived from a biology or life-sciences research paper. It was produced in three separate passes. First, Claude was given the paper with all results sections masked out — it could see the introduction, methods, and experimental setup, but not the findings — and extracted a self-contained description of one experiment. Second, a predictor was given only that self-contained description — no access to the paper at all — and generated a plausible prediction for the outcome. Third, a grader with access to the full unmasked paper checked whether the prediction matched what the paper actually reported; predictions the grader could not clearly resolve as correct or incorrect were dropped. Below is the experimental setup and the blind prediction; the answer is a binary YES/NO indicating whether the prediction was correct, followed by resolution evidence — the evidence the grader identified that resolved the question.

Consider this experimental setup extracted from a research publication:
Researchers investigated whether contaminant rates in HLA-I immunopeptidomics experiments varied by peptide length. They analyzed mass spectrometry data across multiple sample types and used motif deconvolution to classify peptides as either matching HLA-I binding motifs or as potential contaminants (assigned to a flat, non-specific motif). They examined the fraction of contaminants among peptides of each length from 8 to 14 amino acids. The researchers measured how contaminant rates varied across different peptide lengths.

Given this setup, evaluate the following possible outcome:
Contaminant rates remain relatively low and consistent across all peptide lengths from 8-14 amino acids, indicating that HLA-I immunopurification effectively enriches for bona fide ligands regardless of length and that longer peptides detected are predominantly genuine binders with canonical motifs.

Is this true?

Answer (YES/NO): NO